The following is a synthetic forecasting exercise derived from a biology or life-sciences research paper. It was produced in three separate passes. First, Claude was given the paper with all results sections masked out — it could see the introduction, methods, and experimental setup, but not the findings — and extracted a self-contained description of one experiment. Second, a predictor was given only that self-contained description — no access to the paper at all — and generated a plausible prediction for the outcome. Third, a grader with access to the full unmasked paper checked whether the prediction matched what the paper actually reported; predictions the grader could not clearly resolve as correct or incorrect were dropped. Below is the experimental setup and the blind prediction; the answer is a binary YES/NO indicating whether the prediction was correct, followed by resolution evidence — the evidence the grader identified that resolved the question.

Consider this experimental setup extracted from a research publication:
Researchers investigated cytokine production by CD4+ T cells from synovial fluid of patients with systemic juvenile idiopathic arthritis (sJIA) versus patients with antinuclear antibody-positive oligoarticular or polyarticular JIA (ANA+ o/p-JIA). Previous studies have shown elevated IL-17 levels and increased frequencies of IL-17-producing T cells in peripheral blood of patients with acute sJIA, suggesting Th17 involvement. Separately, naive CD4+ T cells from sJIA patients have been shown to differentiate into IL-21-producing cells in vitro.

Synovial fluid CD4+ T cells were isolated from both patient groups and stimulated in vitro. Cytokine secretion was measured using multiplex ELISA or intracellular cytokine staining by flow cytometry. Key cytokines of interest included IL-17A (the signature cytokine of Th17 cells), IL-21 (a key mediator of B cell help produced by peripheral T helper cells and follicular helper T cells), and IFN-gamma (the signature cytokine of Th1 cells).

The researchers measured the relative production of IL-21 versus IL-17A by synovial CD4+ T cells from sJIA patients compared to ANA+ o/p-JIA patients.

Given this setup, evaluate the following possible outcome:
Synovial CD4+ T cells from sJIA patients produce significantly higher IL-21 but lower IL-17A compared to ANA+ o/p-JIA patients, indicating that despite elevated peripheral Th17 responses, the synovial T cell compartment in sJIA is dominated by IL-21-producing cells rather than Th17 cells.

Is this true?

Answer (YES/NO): YES